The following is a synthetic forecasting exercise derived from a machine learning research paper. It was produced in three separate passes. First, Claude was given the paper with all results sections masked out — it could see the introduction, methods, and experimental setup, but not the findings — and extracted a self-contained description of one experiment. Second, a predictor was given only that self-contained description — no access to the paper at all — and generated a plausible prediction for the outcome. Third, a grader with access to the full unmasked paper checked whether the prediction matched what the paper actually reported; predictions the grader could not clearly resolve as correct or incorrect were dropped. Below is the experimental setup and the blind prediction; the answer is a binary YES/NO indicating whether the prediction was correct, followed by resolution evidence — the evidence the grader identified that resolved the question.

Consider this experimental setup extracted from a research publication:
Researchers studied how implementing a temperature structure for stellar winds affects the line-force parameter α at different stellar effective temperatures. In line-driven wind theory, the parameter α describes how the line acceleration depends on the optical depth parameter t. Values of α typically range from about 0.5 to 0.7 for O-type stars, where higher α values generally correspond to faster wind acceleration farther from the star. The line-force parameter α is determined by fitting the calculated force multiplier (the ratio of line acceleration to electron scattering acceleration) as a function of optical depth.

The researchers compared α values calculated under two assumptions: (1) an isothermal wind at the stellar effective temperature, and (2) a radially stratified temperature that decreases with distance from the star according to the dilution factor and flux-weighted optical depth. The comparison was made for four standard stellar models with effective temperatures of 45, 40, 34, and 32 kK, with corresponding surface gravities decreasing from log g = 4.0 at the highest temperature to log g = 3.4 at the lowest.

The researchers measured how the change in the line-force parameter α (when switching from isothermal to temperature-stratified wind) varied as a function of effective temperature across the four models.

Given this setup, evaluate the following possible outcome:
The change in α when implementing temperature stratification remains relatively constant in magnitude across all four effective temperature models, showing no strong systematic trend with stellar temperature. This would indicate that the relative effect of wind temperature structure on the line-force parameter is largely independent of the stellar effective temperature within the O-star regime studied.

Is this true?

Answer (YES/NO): NO